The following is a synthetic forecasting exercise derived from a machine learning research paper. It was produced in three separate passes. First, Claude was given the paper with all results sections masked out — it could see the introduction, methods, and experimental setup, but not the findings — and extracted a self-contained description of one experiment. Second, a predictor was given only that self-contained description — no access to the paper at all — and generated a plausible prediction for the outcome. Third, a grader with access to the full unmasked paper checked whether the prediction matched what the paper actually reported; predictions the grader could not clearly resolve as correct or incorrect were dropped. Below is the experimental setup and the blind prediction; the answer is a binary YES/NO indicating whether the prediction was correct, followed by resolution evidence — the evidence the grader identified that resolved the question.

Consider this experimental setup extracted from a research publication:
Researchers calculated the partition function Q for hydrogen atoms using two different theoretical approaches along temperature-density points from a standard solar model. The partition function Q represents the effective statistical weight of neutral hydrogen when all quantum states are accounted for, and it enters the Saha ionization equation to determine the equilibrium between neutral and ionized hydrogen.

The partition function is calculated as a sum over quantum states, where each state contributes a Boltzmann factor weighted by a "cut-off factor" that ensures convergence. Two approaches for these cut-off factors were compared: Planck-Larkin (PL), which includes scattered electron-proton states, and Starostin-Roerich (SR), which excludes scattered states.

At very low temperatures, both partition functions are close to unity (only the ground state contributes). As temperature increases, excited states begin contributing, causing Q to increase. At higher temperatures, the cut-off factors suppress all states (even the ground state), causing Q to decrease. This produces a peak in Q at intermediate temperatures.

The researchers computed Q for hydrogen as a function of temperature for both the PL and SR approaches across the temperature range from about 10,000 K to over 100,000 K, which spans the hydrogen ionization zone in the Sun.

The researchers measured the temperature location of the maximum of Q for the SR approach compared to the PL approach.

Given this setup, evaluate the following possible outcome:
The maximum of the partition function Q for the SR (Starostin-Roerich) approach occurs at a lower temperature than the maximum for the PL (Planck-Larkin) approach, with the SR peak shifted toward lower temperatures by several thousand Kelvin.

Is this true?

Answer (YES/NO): NO